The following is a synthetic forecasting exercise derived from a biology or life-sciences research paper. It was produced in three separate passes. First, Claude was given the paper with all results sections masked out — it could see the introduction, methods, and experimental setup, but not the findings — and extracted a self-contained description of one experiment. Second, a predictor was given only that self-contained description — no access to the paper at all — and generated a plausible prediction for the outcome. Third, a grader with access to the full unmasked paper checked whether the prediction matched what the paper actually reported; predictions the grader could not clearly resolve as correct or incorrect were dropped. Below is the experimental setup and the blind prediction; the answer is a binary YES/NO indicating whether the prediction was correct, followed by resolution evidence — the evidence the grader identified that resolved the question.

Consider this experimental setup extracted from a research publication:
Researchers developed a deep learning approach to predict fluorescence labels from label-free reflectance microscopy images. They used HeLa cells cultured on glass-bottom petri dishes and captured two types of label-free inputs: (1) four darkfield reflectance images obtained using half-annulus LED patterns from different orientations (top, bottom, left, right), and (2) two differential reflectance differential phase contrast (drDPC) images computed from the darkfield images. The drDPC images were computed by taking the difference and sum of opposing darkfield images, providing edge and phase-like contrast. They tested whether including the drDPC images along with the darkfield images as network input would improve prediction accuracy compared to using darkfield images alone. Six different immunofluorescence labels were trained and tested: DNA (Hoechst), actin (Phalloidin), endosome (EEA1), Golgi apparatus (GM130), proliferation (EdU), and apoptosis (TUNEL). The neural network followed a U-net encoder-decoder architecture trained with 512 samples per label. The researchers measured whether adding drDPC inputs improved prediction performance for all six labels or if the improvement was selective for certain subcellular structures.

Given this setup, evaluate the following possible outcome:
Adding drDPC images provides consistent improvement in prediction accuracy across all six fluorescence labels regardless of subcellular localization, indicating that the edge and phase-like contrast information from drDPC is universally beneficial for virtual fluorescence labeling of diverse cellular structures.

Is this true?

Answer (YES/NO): NO